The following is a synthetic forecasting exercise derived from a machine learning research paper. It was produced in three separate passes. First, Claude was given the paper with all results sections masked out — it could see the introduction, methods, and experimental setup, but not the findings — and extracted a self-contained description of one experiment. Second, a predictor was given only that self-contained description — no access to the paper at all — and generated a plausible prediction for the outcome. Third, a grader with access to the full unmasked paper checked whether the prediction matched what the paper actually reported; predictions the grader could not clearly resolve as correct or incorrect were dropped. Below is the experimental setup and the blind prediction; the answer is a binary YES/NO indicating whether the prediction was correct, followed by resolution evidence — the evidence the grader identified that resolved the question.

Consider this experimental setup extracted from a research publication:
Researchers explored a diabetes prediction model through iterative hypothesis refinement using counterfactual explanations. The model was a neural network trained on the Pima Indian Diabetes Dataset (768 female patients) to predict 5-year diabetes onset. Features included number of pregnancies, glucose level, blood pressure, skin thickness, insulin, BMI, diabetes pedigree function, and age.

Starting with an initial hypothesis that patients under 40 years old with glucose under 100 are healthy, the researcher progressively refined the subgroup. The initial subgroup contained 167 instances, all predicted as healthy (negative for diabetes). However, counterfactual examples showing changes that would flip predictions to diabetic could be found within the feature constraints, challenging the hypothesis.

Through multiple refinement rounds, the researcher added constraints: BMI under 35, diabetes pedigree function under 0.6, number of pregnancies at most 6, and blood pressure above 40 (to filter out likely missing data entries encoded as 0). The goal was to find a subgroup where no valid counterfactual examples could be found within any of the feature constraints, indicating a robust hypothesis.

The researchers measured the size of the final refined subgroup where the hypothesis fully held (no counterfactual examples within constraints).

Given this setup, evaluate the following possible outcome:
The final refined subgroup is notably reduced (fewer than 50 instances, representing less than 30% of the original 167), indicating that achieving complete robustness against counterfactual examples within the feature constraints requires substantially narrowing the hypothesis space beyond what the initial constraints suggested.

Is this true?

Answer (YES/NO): NO